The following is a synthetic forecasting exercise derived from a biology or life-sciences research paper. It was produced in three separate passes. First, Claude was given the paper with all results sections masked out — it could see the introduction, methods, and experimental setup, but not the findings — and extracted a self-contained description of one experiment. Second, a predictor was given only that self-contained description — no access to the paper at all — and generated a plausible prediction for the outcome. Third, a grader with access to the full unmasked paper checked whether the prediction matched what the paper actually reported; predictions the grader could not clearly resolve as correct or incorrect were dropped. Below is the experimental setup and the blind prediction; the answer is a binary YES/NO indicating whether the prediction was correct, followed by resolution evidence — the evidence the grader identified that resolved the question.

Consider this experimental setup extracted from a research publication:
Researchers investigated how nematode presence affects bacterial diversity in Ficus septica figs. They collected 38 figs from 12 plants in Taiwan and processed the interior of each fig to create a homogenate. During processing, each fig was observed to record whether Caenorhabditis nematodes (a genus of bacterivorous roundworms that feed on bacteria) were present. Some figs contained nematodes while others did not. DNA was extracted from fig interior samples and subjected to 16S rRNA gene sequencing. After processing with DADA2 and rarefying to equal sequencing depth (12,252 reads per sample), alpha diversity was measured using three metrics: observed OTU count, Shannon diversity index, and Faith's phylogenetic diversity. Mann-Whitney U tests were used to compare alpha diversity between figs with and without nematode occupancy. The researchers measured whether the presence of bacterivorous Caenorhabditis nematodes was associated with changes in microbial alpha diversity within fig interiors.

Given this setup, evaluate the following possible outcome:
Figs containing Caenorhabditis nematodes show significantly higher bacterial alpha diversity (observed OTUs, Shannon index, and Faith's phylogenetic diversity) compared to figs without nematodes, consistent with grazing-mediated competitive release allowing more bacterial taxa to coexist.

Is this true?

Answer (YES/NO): NO